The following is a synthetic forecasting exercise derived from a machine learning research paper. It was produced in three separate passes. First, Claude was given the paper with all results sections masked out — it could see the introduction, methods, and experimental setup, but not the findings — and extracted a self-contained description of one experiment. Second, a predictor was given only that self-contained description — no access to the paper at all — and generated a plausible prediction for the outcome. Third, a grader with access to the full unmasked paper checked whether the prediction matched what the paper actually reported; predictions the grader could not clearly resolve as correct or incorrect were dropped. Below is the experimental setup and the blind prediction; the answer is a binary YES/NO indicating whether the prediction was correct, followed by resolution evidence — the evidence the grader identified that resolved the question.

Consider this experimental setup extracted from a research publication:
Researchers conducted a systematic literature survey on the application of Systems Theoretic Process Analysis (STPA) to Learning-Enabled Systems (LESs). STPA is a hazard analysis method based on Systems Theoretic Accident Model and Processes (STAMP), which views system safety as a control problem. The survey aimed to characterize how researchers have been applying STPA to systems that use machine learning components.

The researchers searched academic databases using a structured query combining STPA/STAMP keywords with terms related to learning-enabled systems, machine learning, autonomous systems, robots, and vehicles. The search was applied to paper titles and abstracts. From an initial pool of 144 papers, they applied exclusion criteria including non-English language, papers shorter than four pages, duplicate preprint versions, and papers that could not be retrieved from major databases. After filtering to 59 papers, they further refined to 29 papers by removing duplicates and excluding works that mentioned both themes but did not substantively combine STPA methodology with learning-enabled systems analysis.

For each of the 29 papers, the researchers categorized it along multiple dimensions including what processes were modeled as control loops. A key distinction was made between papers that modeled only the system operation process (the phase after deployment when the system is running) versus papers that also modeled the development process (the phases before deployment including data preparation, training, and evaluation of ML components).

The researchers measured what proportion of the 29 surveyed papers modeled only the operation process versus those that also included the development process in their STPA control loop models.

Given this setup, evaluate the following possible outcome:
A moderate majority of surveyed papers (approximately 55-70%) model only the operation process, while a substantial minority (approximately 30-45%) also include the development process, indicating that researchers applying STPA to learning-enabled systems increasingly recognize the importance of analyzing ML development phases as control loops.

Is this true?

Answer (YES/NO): NO